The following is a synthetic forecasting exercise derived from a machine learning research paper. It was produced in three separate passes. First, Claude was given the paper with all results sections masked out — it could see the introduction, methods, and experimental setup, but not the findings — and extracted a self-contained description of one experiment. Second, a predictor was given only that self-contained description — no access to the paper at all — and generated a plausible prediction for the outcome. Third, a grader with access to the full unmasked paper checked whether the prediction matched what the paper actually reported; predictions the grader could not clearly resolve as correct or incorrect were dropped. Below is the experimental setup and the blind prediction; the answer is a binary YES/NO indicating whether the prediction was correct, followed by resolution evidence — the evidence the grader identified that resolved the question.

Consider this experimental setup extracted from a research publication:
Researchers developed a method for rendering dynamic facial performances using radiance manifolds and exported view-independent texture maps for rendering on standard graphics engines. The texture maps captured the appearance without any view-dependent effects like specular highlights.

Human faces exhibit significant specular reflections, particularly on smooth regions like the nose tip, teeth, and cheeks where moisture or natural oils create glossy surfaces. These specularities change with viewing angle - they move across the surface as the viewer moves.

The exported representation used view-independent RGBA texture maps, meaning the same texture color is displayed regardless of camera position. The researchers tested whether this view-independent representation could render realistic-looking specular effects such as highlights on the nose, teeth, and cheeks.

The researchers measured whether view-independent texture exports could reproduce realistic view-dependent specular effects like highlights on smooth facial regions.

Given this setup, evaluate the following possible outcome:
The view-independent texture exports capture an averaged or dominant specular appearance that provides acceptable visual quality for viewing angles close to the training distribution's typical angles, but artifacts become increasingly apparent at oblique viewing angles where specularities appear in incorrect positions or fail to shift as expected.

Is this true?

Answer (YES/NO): NO